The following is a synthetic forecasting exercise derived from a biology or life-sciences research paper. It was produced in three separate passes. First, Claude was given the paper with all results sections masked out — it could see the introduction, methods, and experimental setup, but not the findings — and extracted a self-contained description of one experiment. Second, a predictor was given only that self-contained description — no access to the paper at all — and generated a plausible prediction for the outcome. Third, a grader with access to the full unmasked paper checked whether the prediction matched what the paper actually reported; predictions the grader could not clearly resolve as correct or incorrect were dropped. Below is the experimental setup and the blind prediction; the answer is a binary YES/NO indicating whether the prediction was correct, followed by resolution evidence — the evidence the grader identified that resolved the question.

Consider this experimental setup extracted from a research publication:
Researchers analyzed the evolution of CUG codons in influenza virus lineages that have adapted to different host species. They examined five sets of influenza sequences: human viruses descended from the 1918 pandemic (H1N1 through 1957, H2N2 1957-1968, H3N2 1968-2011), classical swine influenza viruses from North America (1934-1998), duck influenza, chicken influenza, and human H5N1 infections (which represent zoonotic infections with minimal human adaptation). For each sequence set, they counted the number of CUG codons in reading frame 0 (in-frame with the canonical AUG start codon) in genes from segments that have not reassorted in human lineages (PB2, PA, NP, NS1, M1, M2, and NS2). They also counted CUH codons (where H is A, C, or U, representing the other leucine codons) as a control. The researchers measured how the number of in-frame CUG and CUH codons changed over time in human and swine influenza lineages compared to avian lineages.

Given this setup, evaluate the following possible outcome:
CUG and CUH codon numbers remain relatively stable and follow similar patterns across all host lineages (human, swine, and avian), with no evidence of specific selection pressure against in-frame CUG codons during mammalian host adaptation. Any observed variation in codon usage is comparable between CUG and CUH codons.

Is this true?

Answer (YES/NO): NO